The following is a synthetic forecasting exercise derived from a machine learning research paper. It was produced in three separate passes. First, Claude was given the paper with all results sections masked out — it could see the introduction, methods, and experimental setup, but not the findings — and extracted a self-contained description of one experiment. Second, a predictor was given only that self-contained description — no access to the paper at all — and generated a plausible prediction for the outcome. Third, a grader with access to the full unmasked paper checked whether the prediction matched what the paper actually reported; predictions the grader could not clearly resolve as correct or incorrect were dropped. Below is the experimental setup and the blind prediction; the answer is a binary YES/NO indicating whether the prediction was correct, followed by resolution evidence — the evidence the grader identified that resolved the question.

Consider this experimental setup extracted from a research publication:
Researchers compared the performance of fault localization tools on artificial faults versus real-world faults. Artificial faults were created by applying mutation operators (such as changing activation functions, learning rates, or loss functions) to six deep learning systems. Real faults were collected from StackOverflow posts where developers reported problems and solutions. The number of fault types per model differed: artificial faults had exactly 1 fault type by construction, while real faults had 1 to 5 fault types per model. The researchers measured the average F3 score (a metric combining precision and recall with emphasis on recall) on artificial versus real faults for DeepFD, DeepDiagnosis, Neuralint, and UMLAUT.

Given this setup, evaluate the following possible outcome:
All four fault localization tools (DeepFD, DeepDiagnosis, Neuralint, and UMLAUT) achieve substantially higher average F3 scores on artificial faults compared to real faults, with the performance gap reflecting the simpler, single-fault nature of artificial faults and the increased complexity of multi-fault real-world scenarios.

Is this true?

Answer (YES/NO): NO